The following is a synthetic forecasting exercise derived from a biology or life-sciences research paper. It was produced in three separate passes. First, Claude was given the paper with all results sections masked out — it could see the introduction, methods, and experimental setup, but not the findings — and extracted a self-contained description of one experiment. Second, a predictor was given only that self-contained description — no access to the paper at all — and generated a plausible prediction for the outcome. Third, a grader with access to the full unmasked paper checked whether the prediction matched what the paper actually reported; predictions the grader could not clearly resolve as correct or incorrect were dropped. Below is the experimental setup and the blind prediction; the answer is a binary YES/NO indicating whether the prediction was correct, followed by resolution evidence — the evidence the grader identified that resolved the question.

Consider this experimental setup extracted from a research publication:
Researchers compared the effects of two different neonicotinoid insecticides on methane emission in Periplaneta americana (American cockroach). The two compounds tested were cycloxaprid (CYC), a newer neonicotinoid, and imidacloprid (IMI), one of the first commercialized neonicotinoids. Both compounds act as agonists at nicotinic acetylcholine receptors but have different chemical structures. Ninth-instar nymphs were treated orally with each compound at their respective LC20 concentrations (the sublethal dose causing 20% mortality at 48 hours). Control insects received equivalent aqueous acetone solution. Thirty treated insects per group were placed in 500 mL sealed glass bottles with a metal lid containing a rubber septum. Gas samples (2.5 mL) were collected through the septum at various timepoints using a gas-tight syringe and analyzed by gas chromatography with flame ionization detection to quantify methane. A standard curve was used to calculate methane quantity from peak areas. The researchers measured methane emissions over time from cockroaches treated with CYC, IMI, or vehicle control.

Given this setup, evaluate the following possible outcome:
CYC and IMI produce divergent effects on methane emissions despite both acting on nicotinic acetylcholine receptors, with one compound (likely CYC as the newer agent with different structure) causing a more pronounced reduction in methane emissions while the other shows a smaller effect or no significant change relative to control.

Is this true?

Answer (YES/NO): NO